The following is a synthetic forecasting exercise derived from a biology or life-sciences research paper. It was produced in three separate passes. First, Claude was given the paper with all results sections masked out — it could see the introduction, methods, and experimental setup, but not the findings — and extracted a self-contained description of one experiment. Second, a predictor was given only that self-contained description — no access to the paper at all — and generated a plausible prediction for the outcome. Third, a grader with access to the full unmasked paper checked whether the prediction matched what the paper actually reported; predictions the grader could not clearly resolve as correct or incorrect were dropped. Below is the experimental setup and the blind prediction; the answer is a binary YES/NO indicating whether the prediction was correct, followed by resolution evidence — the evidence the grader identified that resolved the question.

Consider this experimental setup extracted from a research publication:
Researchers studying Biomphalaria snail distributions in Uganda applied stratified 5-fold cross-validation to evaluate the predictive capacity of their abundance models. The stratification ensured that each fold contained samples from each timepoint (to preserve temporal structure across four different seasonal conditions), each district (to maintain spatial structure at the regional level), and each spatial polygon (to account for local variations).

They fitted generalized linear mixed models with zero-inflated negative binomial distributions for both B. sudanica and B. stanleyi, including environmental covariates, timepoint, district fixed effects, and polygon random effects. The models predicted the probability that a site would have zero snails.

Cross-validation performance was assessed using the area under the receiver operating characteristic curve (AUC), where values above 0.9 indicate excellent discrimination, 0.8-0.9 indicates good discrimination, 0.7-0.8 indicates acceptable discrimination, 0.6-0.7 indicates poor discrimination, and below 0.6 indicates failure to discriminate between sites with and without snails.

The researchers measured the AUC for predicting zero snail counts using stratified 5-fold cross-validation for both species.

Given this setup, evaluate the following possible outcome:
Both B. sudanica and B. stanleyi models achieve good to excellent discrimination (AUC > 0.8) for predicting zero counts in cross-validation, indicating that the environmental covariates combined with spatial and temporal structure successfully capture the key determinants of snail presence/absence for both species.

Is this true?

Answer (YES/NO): NO